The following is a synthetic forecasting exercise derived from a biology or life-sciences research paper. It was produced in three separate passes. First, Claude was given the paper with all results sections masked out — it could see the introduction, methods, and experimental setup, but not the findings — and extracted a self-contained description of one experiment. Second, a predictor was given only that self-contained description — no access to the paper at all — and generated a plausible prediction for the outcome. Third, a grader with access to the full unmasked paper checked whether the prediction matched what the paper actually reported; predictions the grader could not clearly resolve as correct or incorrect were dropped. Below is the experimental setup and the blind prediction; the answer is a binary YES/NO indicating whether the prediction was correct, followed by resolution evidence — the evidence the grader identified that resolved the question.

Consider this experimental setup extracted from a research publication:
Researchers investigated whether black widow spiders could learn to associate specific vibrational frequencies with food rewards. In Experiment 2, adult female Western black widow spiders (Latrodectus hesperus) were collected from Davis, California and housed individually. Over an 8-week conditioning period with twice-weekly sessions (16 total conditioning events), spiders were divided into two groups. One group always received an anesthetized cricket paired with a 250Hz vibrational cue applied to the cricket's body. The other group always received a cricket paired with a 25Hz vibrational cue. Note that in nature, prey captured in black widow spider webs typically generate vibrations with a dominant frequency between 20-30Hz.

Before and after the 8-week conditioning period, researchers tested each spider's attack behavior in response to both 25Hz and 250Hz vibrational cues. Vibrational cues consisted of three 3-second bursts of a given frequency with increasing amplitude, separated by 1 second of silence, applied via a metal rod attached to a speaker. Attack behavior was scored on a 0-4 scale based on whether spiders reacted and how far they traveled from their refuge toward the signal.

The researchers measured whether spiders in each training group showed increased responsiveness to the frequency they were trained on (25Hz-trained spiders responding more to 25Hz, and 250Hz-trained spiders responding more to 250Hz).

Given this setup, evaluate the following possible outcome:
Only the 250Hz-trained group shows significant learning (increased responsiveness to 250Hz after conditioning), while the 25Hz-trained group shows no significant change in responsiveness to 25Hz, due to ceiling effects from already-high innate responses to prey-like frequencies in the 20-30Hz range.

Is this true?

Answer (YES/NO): NO